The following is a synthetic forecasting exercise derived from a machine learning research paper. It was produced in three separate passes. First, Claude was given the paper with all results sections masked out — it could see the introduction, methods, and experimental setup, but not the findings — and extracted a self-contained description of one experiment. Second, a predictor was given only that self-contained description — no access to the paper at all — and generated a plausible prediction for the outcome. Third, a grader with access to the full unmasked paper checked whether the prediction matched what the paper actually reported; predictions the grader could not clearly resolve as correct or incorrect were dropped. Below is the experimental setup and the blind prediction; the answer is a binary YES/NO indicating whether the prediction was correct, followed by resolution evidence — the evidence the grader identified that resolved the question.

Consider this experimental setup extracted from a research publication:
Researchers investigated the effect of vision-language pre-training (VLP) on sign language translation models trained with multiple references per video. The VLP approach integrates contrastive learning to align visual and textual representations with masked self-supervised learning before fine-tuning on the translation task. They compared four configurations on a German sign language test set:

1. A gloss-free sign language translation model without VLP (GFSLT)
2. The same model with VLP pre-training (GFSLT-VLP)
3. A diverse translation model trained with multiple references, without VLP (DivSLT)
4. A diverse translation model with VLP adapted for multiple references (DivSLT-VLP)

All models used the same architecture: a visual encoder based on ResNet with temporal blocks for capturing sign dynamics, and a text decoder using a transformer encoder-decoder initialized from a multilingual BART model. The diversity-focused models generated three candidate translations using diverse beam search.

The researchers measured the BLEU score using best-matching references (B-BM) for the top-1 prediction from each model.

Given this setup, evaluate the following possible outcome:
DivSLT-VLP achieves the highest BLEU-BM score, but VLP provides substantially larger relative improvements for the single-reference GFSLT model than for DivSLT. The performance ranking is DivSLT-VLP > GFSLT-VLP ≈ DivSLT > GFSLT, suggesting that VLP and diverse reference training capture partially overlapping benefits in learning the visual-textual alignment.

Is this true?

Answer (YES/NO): NO